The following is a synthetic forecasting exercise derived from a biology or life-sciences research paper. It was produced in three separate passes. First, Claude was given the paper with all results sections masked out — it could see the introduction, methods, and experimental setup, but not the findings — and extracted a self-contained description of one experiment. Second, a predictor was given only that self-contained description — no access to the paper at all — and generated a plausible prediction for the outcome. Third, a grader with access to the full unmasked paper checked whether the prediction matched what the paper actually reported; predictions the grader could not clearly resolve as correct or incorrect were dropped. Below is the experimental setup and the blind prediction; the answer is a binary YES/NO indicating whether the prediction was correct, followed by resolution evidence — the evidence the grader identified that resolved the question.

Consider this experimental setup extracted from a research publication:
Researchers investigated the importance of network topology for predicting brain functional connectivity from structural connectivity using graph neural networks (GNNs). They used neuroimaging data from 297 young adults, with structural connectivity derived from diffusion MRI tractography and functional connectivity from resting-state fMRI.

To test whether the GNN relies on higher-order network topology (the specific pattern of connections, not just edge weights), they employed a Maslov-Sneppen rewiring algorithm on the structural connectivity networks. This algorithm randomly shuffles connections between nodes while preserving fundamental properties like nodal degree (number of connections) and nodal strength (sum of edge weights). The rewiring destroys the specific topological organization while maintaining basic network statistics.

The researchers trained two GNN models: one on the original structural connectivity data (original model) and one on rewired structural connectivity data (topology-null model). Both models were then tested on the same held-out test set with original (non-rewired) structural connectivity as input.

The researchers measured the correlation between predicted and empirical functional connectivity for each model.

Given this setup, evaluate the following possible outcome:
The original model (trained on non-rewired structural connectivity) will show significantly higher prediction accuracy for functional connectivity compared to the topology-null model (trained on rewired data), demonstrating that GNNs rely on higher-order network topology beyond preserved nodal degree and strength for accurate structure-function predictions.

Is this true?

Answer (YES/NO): YES